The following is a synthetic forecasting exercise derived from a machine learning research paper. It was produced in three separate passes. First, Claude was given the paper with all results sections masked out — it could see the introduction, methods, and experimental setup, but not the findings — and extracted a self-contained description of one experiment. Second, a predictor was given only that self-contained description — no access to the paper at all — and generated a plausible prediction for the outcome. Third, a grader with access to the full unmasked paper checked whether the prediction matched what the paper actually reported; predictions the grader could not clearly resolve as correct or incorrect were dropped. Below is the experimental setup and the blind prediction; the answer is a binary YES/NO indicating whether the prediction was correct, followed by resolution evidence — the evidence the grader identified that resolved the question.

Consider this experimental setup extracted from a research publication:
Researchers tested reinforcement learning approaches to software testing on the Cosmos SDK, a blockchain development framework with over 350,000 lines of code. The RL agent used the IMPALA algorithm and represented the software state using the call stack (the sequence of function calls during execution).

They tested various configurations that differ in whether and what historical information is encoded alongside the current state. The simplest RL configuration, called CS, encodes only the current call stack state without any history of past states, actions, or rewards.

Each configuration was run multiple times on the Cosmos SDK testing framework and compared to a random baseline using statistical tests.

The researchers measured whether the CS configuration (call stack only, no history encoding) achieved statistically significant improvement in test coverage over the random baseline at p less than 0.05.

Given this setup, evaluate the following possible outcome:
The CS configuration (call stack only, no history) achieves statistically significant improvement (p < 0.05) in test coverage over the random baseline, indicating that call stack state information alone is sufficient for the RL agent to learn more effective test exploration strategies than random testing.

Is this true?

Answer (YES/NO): NO